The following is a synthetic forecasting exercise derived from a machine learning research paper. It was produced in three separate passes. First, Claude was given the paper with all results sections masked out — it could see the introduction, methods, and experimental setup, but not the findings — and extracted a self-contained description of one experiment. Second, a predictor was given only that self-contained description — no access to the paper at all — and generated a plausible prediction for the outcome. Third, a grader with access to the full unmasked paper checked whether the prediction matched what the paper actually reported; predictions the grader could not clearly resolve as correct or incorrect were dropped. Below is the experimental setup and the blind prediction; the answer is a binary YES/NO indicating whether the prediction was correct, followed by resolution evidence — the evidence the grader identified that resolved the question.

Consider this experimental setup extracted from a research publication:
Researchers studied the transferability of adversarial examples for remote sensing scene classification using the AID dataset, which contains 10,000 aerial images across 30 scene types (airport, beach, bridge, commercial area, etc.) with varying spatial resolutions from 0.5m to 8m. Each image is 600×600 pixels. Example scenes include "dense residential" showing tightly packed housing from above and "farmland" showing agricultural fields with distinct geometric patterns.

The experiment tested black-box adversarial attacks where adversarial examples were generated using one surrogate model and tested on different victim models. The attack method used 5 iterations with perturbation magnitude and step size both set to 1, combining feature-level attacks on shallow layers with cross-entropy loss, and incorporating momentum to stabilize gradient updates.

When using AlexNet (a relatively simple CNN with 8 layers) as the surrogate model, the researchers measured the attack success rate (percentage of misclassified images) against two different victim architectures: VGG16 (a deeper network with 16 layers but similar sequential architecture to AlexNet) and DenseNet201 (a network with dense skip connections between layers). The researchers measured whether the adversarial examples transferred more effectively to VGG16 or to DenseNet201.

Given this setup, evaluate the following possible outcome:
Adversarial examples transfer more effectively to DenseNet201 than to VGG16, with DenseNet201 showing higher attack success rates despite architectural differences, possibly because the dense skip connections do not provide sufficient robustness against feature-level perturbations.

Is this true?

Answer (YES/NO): NO